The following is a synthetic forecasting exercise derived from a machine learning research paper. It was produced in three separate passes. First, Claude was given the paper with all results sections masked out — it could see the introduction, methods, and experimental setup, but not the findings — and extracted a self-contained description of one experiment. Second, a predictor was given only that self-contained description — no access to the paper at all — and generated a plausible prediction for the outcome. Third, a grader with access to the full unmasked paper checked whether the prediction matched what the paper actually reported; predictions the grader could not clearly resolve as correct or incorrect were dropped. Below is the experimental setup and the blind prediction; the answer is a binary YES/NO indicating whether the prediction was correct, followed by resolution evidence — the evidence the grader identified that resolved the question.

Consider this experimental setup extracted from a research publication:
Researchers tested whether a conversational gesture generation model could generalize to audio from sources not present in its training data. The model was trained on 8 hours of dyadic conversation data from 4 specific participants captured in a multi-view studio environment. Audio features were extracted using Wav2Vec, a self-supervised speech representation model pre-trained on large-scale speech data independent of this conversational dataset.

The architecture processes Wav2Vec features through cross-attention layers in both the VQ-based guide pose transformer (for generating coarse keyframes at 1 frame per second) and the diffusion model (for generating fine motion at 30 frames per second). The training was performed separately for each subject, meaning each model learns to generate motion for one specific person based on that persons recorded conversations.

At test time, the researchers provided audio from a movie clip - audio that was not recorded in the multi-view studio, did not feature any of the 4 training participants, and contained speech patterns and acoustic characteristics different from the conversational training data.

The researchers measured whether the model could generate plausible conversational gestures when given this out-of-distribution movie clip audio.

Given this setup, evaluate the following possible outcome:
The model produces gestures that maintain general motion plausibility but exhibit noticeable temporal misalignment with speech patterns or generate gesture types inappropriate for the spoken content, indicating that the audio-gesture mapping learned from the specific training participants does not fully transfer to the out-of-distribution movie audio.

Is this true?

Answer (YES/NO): NO